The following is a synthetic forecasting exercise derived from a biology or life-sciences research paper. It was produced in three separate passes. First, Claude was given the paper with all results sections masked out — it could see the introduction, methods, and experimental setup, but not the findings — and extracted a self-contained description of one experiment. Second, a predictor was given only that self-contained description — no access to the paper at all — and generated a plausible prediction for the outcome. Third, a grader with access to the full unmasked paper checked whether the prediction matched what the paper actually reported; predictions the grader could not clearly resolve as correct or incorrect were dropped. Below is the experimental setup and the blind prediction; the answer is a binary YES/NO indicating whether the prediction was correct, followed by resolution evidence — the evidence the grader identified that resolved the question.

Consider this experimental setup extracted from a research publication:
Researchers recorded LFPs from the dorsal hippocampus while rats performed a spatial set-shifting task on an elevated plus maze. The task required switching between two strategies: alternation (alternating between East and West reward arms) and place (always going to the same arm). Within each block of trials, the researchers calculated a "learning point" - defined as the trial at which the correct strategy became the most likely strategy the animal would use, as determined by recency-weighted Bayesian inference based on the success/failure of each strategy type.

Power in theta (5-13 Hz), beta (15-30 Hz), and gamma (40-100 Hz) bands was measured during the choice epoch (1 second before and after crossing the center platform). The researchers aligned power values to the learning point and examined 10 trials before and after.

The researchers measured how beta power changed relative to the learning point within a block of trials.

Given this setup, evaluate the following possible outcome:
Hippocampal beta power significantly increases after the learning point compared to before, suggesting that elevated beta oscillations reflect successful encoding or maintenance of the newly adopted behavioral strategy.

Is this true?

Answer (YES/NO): NO